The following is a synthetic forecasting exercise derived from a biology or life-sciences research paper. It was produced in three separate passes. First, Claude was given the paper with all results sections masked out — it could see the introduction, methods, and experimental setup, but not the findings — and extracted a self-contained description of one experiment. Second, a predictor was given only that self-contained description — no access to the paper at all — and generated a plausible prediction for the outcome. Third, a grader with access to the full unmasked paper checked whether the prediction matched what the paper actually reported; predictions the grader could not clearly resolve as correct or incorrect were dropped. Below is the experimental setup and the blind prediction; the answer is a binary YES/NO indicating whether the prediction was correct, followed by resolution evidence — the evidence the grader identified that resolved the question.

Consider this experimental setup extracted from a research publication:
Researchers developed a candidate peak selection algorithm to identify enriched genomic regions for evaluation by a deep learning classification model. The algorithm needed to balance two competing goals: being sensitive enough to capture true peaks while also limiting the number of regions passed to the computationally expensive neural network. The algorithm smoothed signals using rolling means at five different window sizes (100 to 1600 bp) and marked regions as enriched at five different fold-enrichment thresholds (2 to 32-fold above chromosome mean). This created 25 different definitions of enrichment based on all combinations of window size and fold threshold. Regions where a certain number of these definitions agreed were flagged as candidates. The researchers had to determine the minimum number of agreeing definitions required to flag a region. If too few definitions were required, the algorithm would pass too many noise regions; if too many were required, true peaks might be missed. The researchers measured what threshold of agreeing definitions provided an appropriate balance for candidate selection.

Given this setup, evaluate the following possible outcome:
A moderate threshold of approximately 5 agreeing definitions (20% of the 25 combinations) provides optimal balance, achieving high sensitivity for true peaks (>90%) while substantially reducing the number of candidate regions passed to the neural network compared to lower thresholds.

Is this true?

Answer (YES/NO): YES